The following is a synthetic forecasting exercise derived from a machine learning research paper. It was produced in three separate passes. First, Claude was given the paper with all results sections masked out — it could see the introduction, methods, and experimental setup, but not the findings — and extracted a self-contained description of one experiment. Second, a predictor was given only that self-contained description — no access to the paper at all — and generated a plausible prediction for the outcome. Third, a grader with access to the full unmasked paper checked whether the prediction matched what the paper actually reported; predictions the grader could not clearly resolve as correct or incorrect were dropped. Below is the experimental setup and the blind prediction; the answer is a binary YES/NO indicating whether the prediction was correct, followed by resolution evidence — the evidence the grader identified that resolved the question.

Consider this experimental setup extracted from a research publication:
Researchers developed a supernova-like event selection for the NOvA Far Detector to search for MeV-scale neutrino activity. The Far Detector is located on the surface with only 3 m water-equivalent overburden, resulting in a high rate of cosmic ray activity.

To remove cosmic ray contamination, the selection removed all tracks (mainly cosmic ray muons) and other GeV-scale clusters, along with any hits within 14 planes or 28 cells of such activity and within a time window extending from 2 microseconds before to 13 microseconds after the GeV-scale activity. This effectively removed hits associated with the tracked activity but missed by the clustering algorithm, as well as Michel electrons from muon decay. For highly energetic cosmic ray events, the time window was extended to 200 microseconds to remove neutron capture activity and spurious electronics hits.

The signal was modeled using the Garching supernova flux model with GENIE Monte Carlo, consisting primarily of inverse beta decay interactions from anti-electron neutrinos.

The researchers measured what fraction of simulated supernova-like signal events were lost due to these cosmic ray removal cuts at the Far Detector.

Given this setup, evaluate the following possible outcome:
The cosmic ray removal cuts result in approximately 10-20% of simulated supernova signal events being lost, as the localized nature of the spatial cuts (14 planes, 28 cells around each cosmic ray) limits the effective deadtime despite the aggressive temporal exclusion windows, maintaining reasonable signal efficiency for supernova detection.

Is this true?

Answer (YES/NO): YES